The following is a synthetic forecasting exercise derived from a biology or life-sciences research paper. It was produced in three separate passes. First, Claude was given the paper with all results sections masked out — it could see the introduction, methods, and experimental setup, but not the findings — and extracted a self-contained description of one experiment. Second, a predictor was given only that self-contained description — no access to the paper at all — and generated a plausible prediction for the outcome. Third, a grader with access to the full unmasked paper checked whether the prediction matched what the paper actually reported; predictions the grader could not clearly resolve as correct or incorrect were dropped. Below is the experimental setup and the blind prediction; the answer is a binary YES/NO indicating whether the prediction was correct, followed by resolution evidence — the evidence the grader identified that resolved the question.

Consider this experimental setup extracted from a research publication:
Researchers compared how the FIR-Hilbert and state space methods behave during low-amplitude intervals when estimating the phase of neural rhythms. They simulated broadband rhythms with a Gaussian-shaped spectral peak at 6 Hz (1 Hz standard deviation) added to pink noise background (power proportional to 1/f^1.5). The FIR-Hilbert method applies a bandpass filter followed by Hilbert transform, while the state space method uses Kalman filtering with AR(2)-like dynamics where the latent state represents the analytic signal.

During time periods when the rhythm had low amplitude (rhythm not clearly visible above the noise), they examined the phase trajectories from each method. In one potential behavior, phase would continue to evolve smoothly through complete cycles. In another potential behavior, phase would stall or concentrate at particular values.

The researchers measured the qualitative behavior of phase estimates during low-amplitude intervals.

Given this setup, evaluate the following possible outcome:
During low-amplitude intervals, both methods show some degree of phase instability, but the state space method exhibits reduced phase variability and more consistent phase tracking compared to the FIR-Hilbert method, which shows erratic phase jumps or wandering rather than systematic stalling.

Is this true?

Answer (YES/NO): NO